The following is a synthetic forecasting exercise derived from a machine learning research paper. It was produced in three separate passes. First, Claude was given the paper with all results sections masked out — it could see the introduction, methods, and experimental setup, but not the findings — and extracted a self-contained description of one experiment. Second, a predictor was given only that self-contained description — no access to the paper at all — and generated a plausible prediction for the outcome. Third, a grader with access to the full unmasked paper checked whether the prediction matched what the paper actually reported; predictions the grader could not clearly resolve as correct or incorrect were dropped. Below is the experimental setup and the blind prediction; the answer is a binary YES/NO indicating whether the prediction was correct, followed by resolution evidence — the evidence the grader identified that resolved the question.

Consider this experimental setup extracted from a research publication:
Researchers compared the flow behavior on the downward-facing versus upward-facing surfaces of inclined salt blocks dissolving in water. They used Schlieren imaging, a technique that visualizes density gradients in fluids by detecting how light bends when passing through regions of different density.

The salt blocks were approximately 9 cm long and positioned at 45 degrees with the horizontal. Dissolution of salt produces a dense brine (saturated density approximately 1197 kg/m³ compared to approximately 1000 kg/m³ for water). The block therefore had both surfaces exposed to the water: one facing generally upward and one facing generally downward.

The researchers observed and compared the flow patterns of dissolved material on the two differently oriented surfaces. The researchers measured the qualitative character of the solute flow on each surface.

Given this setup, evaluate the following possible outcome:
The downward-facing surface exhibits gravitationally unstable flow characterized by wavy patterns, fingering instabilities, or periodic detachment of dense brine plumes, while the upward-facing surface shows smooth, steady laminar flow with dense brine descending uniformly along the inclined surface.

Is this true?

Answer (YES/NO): YES